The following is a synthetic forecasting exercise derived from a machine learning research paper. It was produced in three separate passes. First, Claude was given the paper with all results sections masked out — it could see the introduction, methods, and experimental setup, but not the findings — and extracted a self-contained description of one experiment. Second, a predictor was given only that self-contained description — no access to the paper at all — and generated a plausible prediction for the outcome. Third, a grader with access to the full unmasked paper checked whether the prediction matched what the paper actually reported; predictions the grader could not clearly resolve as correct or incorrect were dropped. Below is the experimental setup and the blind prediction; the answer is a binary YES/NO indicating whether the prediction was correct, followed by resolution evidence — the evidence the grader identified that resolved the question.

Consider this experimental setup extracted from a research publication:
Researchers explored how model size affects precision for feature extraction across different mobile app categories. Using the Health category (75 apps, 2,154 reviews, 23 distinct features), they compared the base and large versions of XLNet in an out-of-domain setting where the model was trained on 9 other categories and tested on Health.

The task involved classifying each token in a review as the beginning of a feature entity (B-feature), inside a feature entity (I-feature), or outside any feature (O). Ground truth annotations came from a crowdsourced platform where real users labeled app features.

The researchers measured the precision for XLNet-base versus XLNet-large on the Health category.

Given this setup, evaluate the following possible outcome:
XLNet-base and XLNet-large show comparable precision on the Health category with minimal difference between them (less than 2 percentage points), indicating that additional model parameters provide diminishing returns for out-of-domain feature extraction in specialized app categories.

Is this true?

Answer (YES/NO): NO